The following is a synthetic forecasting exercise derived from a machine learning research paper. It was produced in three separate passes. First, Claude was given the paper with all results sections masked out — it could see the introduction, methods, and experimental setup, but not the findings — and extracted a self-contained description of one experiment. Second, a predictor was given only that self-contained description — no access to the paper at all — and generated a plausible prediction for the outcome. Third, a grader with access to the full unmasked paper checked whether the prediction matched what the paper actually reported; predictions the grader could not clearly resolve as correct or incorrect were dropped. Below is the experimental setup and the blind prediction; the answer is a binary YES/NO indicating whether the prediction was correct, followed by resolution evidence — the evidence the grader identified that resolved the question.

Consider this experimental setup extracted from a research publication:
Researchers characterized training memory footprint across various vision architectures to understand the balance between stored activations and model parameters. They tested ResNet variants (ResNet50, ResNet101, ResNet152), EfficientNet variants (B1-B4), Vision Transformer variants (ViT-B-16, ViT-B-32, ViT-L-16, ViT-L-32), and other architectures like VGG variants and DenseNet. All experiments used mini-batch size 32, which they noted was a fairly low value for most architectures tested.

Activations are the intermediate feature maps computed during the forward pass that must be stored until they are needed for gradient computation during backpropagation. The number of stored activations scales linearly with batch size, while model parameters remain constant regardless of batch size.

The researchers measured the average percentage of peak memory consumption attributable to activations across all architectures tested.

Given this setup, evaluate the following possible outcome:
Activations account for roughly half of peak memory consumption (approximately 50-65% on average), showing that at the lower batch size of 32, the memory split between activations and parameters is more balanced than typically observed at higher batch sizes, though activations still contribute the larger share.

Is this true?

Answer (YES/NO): NO